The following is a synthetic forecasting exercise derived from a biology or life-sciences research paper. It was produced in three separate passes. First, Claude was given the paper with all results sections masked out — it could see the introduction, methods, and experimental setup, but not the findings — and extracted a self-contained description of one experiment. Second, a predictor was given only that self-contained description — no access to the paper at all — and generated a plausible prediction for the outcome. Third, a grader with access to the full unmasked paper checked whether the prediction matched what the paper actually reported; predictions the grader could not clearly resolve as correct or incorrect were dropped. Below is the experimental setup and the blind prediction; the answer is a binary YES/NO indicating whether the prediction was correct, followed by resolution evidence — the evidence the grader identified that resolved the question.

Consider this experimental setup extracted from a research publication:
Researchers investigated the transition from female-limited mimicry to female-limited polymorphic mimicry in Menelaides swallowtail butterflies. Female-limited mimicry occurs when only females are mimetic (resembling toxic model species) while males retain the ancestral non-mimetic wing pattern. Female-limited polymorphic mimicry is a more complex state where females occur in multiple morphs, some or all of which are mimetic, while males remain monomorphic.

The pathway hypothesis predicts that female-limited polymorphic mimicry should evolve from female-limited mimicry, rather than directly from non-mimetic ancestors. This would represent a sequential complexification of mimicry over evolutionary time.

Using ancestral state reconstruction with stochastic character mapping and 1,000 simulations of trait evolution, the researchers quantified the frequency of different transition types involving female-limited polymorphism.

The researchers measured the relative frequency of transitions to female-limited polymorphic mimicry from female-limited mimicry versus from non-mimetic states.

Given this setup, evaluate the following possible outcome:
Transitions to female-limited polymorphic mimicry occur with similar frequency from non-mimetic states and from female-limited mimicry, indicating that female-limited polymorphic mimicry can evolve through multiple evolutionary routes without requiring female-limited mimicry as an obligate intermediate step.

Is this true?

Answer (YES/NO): NO